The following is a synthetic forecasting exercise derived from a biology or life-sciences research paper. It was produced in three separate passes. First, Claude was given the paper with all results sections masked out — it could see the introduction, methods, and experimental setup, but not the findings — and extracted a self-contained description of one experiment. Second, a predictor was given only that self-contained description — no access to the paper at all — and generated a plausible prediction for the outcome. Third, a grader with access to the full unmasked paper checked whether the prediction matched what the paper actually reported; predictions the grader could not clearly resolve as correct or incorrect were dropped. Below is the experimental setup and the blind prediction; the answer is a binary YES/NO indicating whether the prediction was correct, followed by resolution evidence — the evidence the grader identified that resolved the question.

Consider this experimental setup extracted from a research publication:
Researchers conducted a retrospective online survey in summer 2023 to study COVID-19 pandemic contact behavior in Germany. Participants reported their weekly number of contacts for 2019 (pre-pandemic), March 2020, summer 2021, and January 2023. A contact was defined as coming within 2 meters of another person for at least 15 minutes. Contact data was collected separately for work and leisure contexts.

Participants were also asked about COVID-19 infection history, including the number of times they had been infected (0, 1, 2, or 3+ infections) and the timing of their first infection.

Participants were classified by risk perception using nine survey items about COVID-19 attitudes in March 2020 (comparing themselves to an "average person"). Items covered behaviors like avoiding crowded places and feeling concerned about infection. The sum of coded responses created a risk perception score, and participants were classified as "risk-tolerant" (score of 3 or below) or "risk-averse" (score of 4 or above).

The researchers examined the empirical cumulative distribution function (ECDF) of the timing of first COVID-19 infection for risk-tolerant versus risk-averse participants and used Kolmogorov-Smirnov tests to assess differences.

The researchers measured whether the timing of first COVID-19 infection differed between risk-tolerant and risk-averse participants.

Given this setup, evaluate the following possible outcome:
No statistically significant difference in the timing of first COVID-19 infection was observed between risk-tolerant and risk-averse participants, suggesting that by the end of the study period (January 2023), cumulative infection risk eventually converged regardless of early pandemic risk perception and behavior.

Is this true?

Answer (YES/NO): NO